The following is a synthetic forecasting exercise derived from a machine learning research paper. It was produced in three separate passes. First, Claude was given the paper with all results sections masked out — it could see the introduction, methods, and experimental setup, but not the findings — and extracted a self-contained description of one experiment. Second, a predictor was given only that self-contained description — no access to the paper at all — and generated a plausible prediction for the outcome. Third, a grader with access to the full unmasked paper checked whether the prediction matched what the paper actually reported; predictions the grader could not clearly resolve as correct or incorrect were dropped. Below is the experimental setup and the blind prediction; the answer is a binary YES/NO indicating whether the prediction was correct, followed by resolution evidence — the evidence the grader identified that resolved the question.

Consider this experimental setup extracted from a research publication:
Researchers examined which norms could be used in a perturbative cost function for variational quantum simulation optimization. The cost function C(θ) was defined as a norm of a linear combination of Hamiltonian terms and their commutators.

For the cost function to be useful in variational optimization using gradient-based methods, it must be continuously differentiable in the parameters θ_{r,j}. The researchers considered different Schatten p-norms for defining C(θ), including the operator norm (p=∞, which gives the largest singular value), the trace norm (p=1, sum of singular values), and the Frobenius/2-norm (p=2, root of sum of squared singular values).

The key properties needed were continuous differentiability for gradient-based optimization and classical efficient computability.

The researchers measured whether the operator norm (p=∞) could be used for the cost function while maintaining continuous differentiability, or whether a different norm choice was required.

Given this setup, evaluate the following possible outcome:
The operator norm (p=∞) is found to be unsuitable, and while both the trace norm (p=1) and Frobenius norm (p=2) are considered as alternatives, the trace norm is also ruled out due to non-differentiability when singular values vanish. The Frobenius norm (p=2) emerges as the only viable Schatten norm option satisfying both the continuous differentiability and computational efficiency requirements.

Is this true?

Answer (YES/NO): NO